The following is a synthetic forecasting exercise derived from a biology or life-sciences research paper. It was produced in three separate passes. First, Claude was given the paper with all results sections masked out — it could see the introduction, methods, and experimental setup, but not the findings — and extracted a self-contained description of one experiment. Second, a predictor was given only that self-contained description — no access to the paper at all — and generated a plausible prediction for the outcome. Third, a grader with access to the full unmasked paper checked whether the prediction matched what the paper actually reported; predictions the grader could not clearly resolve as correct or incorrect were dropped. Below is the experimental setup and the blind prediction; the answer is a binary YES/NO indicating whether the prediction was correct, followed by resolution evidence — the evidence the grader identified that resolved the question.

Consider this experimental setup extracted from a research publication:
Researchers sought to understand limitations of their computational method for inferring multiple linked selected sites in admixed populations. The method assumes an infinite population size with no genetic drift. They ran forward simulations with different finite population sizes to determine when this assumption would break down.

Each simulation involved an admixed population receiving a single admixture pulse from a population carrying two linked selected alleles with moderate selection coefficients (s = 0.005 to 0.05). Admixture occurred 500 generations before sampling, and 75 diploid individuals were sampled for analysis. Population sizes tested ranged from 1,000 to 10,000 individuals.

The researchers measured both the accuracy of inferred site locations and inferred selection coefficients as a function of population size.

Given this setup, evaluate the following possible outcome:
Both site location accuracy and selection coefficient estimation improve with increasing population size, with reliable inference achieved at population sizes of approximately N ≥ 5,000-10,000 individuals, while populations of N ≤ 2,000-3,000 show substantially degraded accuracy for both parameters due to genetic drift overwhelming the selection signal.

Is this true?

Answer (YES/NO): YES